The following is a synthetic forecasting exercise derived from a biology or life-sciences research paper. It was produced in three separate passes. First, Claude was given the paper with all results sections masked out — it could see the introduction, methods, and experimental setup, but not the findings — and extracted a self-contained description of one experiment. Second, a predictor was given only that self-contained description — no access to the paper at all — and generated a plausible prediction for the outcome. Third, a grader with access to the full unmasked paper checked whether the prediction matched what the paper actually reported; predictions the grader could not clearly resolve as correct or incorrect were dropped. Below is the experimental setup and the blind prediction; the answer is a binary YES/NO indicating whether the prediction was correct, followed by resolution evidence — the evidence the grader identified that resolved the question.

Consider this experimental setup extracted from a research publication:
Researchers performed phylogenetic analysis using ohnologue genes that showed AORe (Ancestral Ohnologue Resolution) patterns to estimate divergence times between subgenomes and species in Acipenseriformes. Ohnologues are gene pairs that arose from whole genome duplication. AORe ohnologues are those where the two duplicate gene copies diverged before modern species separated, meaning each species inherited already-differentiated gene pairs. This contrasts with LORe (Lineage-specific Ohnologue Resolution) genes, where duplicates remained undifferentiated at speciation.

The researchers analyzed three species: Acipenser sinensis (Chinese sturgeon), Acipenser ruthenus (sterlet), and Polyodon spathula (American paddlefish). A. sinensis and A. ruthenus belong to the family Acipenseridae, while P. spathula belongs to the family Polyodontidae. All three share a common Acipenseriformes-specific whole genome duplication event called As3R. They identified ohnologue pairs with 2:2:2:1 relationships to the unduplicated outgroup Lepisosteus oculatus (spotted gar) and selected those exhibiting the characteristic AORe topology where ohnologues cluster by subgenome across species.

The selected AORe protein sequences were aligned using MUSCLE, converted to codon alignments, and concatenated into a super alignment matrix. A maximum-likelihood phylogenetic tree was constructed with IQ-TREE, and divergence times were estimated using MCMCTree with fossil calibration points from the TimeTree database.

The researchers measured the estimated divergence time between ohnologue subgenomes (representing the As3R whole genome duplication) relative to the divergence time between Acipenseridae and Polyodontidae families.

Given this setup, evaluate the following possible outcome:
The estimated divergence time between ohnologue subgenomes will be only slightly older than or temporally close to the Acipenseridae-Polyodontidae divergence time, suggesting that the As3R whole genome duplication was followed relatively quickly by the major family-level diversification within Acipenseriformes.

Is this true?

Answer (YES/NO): NO